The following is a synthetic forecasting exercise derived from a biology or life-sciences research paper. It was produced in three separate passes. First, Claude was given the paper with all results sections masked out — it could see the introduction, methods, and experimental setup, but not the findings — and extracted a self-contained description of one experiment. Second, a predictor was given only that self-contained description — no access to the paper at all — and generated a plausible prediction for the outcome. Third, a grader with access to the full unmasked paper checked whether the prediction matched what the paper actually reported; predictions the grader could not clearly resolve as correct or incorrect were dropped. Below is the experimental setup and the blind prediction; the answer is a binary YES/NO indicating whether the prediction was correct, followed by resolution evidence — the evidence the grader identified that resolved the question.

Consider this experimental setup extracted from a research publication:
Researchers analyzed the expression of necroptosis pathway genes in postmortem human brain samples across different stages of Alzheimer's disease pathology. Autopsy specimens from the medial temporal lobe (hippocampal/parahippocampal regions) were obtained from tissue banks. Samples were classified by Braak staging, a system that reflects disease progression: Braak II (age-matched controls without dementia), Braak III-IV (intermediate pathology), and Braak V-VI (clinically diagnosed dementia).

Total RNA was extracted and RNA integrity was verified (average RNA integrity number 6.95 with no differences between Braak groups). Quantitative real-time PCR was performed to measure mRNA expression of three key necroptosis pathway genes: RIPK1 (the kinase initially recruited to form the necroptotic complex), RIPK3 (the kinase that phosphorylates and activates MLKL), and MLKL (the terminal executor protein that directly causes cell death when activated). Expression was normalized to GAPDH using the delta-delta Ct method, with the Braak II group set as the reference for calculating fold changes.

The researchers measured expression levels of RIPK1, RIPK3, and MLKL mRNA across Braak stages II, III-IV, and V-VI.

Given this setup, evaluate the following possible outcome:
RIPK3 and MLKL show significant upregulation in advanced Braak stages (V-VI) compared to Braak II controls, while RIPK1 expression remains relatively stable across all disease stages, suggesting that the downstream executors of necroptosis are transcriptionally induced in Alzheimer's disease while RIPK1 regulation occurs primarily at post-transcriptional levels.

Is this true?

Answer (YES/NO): NO